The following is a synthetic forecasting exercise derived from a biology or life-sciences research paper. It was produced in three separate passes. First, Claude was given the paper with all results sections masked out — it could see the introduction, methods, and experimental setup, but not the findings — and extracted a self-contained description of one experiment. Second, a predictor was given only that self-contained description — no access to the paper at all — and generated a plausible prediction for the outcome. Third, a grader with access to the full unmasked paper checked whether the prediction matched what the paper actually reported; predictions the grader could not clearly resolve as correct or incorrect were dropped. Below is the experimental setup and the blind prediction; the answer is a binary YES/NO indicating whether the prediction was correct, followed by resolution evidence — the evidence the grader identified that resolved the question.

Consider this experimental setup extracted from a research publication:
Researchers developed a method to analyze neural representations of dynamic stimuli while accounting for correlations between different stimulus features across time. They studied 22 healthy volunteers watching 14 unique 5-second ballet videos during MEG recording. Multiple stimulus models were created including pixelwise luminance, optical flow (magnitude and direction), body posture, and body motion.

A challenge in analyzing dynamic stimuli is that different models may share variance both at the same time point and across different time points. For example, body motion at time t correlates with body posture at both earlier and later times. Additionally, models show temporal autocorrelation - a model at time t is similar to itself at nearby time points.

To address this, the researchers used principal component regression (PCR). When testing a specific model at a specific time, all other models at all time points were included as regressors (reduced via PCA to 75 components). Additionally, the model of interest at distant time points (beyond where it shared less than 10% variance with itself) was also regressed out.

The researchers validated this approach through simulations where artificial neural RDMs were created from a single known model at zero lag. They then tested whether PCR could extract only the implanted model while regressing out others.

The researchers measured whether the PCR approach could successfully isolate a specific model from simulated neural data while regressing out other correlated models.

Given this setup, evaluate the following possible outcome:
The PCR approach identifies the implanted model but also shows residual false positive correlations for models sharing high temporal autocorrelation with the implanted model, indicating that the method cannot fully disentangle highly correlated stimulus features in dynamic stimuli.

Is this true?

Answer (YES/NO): NO